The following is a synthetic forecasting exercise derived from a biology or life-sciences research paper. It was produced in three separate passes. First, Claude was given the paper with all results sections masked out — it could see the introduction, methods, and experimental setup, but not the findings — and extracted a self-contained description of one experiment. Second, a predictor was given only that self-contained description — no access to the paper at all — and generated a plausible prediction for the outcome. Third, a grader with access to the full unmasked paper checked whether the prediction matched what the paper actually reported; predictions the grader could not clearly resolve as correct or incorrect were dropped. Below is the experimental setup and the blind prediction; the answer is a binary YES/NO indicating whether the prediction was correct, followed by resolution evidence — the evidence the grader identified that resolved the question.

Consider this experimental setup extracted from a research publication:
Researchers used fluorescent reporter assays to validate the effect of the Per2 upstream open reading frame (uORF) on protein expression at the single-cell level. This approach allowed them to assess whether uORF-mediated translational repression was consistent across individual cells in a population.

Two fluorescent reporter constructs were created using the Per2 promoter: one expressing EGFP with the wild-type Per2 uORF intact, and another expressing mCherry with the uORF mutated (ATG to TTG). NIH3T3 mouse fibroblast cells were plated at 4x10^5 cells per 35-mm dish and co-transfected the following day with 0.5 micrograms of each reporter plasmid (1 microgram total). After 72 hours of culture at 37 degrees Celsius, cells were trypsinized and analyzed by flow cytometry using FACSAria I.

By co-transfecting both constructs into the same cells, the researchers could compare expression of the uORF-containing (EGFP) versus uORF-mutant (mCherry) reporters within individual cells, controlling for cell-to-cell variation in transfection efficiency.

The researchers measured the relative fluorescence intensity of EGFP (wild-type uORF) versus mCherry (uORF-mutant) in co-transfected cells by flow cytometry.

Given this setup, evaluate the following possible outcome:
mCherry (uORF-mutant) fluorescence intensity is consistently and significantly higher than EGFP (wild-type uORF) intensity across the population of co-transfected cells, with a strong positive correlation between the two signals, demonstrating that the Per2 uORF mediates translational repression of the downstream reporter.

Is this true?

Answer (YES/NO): NO